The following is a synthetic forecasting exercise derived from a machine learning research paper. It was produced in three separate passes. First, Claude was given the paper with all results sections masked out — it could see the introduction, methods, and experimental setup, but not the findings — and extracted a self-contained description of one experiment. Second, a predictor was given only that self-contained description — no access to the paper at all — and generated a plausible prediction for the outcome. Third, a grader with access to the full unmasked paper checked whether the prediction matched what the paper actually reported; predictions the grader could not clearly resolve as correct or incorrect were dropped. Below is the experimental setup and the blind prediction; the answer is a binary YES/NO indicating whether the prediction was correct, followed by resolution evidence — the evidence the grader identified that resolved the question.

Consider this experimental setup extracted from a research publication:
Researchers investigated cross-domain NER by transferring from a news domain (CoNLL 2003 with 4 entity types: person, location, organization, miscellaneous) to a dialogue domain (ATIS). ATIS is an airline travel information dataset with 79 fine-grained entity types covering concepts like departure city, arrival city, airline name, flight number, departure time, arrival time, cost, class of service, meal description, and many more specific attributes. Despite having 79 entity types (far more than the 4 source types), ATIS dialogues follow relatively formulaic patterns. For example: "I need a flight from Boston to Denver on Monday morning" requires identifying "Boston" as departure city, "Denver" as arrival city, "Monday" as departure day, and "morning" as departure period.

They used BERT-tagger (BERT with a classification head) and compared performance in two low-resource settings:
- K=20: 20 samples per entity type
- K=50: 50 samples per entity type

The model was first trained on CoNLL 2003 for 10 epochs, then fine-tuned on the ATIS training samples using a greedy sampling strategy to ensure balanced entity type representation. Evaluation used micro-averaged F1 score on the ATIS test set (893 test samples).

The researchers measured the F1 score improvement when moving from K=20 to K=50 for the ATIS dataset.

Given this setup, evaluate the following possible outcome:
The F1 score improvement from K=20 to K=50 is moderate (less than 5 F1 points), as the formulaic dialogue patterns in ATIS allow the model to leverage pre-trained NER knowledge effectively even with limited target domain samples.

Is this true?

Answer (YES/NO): YES